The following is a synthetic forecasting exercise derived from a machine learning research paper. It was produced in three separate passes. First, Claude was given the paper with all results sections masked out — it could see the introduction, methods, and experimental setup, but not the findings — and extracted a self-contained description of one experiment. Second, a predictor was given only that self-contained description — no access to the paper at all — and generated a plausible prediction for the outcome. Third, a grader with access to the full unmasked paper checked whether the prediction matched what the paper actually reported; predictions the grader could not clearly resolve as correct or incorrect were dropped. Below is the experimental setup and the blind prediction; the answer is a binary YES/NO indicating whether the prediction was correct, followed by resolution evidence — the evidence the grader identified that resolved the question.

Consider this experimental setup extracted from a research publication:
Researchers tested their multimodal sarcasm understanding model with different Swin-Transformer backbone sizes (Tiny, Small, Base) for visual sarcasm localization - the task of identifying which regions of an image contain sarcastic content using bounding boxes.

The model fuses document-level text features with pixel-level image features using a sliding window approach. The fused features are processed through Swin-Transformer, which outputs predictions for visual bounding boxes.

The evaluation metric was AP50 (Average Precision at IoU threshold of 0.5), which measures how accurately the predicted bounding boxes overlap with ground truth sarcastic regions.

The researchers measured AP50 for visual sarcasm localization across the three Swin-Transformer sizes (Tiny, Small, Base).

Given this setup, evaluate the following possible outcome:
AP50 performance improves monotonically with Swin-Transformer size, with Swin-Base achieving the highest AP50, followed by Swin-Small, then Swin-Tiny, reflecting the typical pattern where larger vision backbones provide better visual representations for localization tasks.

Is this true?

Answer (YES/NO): NO